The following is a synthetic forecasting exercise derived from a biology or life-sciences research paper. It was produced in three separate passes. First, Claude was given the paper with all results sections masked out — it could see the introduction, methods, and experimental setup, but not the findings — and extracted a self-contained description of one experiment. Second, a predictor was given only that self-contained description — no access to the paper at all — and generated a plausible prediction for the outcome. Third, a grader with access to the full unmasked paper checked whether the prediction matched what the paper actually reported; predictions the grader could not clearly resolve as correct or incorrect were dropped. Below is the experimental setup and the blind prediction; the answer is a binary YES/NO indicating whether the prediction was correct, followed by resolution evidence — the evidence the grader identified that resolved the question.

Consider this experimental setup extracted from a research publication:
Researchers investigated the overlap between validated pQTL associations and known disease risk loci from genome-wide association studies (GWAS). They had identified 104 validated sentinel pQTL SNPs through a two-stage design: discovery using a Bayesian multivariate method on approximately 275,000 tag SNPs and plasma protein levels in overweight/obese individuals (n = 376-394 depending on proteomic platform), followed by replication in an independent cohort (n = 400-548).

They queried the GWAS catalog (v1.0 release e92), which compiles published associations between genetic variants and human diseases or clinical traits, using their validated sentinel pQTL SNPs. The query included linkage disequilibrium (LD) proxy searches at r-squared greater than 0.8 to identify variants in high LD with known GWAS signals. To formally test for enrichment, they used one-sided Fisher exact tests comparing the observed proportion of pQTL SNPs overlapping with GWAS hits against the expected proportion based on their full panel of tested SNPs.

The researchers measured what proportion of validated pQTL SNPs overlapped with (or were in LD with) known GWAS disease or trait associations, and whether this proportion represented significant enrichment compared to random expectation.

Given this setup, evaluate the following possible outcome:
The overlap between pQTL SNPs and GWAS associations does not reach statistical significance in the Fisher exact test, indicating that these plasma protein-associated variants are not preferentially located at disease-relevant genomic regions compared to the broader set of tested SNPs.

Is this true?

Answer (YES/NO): NO